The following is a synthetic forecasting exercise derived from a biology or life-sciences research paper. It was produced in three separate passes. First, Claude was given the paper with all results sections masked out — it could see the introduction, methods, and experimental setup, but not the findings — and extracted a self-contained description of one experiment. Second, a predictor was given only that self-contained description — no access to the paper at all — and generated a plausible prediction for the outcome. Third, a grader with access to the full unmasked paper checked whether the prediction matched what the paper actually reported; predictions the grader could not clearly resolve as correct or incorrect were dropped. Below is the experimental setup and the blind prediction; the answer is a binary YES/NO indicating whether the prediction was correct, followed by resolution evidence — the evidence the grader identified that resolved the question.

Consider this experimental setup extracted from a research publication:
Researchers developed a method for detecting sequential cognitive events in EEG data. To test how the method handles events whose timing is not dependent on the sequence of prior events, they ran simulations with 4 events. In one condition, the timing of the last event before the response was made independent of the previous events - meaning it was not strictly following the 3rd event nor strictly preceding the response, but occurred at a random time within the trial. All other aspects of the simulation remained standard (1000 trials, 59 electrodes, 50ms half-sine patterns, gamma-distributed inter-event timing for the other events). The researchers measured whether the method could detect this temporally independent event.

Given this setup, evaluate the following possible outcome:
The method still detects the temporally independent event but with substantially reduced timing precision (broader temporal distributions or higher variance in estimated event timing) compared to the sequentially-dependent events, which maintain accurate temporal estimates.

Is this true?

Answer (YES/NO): NO